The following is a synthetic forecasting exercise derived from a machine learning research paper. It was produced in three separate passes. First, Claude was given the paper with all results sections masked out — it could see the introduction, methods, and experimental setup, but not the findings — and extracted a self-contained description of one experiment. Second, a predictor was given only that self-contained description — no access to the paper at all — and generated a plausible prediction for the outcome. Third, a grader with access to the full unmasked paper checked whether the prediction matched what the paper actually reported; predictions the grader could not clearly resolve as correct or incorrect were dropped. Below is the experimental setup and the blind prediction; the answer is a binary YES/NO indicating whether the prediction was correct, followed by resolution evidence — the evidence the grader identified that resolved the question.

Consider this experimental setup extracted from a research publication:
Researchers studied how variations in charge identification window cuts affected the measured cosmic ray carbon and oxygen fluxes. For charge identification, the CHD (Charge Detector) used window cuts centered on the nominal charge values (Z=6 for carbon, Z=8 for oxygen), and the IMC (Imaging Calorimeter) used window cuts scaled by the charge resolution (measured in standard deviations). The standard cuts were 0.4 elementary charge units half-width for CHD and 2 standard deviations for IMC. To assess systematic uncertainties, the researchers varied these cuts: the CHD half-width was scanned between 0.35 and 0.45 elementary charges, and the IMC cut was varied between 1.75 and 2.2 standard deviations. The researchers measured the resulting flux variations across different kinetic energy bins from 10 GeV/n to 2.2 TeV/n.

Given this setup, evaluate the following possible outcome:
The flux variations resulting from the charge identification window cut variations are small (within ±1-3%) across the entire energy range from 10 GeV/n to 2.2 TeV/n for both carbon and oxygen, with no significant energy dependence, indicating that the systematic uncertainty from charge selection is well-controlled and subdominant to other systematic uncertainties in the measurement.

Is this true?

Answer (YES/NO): NO